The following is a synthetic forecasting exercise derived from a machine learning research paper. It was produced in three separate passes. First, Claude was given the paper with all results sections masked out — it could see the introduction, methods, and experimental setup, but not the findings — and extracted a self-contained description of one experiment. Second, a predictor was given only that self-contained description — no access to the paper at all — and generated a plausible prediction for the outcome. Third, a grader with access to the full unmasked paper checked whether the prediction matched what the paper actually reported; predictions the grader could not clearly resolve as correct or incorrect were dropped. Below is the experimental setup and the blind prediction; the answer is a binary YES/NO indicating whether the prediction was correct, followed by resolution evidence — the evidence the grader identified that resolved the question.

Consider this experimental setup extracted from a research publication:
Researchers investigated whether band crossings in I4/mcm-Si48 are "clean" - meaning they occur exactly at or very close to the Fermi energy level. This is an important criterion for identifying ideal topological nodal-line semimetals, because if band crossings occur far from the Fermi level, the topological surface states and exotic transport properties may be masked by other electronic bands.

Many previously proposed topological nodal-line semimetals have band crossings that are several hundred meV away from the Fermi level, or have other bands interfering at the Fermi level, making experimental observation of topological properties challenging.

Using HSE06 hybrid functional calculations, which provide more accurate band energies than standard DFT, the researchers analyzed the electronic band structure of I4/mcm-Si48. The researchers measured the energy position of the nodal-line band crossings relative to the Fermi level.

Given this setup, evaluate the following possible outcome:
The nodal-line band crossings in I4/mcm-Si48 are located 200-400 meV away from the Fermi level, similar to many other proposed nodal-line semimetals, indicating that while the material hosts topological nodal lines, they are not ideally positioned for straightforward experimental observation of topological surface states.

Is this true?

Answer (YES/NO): NO